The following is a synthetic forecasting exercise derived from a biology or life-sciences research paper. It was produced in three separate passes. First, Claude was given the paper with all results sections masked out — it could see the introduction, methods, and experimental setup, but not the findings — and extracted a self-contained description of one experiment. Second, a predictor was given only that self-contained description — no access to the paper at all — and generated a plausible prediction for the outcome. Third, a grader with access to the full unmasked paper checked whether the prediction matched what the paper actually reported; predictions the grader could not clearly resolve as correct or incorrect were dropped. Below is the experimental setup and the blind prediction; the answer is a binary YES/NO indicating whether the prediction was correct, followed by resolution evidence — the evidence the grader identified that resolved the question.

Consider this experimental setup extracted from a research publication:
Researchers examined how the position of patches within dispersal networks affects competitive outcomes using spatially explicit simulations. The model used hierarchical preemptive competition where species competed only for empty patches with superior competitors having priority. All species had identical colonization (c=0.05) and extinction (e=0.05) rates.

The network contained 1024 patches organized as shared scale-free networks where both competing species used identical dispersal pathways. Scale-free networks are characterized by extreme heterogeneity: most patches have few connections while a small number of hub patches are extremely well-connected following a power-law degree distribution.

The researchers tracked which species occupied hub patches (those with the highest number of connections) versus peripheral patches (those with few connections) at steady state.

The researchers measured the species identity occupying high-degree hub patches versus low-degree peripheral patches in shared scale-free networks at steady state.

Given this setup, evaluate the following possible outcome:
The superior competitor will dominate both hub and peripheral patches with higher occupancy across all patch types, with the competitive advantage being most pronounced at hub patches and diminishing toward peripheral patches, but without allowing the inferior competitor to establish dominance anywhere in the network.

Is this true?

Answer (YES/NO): NO